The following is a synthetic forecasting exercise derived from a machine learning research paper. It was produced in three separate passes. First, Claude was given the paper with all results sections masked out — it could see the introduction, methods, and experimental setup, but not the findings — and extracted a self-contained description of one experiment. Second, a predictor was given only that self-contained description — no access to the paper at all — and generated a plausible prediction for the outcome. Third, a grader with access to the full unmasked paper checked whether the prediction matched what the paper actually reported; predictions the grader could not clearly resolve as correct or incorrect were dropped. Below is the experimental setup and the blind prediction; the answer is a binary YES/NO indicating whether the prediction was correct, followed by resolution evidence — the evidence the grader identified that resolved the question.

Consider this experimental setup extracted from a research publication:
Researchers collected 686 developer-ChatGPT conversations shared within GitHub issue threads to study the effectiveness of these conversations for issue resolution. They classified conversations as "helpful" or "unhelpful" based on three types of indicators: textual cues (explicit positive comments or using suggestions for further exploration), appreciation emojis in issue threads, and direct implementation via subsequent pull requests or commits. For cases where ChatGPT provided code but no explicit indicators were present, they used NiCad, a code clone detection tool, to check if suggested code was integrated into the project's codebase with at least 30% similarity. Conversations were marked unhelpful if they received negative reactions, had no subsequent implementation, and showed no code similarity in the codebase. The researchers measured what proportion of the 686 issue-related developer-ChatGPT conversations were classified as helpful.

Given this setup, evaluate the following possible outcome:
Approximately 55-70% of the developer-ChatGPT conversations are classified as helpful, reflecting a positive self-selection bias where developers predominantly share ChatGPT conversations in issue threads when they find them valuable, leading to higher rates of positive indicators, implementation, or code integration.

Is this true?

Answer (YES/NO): YES